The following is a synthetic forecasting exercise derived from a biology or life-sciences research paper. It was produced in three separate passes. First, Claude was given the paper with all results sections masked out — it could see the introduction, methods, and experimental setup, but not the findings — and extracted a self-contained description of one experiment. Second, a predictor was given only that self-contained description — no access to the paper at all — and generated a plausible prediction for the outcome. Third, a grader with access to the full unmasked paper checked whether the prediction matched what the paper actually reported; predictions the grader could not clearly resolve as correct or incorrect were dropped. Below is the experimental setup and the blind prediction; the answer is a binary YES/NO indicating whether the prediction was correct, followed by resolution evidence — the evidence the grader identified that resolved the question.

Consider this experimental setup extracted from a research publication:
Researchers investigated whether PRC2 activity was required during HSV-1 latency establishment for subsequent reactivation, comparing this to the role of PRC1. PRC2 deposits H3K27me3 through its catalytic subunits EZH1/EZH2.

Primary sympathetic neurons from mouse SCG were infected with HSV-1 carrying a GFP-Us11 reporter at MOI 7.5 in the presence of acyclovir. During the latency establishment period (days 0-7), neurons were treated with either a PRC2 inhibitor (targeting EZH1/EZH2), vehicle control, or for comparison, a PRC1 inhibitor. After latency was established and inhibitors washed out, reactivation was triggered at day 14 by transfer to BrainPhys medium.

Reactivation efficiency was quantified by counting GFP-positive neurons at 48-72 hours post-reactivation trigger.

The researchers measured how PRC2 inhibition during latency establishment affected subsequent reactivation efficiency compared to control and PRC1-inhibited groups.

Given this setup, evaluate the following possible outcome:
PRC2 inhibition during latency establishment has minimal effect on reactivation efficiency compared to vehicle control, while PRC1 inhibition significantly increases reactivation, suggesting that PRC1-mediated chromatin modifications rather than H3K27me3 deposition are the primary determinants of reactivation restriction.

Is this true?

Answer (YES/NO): NO